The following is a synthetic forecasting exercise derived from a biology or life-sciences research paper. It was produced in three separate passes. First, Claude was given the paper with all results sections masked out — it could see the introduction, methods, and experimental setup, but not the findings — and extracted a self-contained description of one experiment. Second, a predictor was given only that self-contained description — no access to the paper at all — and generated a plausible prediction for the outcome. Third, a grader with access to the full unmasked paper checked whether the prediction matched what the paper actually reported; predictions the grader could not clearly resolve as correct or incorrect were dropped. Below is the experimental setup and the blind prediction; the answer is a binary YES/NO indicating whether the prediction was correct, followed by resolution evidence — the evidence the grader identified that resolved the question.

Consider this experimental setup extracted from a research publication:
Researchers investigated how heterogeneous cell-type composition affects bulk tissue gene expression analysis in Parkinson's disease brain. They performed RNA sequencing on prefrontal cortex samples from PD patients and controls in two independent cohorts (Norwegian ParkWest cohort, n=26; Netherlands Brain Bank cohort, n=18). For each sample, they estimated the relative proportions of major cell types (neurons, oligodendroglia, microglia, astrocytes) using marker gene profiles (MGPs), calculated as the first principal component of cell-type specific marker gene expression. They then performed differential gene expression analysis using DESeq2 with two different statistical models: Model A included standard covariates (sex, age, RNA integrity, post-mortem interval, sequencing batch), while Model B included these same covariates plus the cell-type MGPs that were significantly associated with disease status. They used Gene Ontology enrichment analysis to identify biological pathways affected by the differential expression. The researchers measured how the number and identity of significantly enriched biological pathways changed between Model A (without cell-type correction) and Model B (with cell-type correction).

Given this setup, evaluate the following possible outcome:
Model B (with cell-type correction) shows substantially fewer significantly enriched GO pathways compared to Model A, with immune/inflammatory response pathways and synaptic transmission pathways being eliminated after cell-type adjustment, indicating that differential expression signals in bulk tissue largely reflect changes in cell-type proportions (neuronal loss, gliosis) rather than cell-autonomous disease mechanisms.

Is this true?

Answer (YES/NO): YES